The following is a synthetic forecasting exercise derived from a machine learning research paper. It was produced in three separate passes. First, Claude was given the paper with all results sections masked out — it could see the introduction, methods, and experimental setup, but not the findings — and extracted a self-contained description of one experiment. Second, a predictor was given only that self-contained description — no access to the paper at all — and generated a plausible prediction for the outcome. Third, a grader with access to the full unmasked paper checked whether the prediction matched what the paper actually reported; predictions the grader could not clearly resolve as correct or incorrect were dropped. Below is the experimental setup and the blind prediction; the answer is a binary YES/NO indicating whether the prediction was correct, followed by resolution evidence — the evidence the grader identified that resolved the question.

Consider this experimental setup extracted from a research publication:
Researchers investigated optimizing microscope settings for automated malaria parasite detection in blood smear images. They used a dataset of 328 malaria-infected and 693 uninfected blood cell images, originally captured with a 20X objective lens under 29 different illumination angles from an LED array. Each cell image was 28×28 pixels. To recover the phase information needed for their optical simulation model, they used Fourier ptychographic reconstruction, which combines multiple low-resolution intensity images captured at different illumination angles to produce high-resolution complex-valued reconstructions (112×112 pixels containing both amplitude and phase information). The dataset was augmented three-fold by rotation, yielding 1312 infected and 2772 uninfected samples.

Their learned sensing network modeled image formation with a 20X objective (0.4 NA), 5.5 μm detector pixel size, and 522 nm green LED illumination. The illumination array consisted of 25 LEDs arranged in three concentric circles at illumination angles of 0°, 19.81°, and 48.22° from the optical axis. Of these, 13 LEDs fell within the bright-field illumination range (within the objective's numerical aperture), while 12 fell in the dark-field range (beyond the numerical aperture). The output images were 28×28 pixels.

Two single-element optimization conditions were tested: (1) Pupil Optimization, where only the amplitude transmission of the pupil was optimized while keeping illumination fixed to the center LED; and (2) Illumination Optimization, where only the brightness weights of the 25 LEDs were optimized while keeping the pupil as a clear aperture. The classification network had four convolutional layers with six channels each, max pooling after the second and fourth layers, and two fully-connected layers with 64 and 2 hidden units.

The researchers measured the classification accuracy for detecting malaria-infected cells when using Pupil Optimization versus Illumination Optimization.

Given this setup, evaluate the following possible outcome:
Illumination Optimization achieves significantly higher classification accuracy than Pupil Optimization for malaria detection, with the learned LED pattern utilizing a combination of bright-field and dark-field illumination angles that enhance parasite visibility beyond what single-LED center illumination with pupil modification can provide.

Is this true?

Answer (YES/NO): NO